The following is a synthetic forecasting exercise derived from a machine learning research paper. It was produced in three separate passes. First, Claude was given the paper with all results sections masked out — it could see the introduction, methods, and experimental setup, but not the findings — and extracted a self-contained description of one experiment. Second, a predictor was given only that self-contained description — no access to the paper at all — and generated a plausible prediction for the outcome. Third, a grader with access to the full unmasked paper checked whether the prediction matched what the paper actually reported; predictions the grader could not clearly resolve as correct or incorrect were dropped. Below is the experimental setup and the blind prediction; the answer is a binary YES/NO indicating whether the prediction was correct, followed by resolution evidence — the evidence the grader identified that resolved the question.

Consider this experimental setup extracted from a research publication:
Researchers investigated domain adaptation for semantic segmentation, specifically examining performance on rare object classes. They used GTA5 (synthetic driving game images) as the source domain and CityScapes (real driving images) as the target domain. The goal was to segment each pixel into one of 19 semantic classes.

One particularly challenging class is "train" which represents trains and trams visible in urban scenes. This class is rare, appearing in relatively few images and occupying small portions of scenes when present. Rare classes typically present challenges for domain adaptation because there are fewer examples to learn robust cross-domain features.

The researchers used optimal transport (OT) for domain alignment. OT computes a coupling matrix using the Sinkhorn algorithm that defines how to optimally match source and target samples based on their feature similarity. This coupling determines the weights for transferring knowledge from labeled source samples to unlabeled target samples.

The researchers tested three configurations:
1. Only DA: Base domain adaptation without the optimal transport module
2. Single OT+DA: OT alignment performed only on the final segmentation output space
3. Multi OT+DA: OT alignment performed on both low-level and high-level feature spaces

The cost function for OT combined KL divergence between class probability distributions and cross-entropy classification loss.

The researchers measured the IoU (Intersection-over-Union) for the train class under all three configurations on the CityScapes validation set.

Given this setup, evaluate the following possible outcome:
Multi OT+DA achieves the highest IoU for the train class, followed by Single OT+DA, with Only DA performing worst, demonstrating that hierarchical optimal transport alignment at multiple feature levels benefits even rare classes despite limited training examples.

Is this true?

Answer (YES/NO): YES